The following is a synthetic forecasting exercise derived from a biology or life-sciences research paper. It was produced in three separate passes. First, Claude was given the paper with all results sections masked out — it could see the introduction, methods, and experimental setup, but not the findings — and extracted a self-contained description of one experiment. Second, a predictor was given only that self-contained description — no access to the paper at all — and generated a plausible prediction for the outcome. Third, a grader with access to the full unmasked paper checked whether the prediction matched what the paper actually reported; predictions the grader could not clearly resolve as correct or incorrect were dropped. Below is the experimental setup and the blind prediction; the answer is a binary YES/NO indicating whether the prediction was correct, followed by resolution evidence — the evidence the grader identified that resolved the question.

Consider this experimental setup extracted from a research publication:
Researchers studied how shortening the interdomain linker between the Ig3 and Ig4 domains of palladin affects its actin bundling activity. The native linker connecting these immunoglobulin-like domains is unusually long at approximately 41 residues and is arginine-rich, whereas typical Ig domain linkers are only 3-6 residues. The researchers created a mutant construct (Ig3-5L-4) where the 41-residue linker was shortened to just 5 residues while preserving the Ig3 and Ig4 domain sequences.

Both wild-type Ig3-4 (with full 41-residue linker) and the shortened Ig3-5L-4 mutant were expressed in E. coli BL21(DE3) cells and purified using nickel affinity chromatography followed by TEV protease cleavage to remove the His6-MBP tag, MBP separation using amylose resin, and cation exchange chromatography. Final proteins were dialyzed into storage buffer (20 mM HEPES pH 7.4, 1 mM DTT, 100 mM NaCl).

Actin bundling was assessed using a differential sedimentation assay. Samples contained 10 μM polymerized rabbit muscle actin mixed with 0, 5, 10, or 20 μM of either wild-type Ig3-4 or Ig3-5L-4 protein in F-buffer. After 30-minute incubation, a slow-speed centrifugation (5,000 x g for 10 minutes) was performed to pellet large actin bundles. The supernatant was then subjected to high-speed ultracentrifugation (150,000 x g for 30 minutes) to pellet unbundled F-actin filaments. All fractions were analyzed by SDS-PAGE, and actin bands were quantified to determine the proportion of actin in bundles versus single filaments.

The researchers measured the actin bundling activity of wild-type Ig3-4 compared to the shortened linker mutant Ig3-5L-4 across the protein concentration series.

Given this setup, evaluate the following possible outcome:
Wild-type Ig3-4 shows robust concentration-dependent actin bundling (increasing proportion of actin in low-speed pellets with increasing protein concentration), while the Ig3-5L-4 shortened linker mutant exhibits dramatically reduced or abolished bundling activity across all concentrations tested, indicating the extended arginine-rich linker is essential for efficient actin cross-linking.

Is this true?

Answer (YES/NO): YES